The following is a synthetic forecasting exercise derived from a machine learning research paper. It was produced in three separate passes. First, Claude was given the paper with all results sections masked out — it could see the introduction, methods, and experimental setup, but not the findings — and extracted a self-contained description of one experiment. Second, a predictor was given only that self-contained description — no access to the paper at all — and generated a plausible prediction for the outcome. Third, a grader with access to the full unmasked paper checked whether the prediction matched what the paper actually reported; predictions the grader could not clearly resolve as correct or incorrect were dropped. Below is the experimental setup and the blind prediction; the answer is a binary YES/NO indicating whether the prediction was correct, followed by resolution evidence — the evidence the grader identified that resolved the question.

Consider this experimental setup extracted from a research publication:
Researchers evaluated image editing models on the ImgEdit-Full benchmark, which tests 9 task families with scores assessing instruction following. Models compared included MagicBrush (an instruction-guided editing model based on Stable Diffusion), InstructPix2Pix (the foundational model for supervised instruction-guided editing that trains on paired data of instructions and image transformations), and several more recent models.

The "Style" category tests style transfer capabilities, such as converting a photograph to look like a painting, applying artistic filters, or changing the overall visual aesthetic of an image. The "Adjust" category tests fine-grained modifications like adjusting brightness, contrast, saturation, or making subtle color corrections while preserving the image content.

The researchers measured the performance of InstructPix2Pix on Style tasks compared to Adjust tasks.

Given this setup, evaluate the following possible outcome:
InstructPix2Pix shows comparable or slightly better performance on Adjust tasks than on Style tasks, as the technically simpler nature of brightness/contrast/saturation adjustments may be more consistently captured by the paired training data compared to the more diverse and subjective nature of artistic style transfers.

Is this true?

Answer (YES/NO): NO